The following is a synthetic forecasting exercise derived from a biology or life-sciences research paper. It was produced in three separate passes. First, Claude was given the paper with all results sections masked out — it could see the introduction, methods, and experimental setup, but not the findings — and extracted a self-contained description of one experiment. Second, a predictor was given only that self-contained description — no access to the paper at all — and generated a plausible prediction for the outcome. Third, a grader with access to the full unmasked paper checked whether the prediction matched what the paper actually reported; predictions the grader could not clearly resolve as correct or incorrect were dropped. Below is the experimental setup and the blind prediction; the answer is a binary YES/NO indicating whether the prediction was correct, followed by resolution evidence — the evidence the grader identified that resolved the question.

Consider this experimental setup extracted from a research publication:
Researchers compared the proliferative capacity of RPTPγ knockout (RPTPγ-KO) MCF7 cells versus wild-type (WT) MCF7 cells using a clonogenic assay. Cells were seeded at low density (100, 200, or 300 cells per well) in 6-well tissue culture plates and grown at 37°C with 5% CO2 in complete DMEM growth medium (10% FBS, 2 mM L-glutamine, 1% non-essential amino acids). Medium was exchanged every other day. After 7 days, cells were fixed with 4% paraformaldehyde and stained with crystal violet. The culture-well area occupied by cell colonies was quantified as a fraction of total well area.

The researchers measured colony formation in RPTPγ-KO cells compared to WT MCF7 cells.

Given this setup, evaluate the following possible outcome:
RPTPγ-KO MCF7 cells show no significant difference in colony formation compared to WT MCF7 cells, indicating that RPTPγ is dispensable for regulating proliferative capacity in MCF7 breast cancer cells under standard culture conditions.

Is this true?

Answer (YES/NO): NO